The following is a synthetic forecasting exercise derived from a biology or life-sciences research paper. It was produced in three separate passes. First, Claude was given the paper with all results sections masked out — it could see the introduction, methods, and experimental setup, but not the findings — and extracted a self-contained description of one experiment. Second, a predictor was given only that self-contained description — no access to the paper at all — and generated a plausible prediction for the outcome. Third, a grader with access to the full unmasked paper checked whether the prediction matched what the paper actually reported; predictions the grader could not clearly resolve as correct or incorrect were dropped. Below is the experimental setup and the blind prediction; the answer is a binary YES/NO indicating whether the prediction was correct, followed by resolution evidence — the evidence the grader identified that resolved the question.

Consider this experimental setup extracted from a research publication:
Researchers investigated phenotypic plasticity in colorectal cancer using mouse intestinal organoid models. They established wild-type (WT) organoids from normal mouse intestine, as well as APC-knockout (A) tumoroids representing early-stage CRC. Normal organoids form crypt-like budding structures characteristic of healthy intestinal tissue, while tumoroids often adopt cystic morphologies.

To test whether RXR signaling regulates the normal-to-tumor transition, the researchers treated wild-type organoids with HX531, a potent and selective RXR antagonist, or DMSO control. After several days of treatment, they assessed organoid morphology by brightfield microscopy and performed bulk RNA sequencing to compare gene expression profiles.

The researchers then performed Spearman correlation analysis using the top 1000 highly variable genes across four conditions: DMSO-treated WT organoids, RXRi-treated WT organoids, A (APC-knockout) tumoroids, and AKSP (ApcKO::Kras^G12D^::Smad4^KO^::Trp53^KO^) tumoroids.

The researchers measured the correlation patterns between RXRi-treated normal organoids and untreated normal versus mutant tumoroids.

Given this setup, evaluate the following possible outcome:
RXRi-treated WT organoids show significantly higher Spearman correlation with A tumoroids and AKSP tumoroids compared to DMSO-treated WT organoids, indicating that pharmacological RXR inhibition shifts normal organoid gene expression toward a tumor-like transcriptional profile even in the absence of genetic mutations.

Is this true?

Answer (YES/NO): YES